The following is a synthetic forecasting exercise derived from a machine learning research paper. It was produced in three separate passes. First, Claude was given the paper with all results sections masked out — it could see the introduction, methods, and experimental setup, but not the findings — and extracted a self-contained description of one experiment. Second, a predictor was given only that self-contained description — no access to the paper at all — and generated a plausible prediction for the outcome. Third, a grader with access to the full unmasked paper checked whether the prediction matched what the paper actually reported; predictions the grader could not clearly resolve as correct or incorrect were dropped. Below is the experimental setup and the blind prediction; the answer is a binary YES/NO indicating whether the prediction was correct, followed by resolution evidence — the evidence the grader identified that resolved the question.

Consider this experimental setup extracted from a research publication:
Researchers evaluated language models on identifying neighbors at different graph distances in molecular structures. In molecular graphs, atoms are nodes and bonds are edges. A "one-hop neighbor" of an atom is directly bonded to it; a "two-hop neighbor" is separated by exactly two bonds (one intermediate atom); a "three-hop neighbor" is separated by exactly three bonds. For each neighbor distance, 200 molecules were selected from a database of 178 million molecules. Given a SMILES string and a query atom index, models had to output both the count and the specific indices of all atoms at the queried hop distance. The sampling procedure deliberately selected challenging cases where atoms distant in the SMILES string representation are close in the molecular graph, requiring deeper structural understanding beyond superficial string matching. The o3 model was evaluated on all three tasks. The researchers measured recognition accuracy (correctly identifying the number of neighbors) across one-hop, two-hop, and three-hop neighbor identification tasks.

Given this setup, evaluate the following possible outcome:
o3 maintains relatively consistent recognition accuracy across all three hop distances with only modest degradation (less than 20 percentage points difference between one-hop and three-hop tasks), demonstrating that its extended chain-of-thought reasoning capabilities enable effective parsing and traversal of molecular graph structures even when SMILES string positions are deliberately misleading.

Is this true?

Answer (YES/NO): YES